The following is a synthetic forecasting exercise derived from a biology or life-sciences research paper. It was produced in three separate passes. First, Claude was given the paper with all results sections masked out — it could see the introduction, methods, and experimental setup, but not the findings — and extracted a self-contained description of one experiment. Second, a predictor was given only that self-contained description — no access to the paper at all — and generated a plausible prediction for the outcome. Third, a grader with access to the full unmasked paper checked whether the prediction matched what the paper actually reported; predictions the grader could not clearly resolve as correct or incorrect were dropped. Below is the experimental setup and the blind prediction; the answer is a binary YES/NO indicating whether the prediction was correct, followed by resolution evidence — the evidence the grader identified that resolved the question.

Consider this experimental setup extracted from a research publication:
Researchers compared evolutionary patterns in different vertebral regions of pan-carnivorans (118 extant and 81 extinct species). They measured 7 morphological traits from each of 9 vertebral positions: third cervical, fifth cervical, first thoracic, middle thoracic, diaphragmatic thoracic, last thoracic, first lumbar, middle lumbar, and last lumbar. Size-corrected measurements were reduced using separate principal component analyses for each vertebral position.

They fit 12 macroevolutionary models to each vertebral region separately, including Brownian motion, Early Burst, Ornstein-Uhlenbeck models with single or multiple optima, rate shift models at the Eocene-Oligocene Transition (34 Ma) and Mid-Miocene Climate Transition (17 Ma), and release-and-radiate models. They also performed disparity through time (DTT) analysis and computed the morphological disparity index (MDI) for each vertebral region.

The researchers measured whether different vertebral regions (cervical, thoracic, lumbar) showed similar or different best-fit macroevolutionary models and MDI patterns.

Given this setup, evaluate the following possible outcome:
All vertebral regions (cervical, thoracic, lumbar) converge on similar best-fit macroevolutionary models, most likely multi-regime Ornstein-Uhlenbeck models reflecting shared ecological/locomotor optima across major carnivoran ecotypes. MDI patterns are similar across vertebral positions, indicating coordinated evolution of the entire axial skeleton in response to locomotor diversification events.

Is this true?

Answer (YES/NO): NO